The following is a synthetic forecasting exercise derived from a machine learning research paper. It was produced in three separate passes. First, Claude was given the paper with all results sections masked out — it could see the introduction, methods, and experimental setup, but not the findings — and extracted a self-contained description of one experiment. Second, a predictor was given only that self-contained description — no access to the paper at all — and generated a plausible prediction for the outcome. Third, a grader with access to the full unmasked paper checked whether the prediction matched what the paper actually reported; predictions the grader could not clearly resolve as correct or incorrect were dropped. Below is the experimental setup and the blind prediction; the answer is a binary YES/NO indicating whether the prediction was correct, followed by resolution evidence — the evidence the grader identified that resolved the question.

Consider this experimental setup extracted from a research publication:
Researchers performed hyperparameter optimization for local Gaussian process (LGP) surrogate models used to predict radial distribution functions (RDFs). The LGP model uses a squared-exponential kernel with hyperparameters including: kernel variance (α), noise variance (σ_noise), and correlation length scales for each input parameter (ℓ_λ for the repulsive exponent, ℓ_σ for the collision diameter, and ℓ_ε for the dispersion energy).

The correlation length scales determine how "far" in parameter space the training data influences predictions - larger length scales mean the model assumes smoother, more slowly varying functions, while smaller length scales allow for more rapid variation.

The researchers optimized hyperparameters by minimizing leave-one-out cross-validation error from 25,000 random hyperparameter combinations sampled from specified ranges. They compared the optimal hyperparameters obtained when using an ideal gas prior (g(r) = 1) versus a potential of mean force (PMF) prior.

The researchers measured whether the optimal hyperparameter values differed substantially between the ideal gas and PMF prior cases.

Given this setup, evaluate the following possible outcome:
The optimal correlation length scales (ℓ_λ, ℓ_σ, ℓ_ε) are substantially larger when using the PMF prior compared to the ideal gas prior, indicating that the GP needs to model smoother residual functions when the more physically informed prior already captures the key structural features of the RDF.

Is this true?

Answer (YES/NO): NO